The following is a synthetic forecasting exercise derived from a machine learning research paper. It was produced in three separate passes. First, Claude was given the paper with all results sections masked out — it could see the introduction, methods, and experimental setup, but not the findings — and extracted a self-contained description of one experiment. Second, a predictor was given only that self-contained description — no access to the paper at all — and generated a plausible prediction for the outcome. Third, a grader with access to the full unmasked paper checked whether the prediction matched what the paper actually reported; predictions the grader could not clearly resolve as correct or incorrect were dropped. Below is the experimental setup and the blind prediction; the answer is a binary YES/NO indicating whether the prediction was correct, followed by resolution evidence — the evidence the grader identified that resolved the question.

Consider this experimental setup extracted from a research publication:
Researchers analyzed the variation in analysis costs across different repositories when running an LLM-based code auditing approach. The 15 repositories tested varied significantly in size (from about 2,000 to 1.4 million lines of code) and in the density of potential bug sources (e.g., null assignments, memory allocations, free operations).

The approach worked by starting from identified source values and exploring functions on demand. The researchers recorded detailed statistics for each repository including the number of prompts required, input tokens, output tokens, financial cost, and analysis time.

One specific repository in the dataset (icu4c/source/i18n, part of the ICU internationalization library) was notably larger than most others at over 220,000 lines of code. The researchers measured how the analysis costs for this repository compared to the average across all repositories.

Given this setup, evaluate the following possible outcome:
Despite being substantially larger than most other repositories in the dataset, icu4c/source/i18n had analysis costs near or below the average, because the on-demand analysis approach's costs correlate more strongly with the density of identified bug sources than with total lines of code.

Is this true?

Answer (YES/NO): NO